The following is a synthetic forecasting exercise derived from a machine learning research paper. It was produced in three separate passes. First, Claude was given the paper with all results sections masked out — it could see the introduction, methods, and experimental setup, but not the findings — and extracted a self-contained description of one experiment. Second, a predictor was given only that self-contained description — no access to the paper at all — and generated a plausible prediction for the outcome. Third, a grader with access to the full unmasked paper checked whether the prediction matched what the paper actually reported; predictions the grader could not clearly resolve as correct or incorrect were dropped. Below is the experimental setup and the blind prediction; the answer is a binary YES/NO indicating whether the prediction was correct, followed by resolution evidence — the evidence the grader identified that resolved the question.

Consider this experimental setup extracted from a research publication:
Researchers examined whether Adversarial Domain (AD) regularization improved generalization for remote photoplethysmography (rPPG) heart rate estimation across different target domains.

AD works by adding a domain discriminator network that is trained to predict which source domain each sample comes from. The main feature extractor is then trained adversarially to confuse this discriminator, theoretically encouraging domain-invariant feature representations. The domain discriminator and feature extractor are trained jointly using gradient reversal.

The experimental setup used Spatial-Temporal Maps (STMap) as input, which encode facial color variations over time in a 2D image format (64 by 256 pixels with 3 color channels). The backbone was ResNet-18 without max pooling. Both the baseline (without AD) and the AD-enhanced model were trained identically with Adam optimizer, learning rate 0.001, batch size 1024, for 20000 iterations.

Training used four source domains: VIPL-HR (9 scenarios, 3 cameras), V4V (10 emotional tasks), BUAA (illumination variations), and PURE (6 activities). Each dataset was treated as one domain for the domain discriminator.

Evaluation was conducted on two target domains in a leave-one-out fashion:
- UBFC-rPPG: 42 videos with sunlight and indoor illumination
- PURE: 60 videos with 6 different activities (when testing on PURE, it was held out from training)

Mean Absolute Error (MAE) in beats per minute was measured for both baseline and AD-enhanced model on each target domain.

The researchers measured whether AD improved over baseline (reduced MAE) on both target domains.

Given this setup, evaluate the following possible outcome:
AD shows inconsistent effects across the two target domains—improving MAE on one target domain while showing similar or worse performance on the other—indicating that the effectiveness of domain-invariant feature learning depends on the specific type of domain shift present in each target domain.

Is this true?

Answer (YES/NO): NO